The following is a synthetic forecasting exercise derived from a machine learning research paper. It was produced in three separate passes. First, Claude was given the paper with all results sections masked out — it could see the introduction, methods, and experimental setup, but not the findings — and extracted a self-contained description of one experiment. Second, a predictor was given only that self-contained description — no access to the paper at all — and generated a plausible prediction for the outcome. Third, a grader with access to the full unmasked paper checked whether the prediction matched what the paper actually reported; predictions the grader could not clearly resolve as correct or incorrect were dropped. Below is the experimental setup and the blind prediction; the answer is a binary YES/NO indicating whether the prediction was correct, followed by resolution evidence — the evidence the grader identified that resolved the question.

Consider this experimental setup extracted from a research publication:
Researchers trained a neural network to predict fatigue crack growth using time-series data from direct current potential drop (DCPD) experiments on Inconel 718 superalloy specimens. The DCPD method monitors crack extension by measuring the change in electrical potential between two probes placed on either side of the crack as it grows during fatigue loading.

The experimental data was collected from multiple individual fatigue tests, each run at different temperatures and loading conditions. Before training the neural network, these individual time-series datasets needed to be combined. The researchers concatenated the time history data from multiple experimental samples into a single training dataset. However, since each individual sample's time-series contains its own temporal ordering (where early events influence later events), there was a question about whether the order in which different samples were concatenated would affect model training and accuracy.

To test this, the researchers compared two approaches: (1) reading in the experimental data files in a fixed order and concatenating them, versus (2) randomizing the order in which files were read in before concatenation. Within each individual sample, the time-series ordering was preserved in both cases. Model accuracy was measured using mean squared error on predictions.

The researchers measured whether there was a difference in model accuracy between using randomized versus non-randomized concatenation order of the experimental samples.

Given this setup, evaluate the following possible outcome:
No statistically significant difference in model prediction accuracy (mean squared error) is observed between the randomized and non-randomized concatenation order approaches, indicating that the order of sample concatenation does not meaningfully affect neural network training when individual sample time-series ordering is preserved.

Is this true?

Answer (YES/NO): YES